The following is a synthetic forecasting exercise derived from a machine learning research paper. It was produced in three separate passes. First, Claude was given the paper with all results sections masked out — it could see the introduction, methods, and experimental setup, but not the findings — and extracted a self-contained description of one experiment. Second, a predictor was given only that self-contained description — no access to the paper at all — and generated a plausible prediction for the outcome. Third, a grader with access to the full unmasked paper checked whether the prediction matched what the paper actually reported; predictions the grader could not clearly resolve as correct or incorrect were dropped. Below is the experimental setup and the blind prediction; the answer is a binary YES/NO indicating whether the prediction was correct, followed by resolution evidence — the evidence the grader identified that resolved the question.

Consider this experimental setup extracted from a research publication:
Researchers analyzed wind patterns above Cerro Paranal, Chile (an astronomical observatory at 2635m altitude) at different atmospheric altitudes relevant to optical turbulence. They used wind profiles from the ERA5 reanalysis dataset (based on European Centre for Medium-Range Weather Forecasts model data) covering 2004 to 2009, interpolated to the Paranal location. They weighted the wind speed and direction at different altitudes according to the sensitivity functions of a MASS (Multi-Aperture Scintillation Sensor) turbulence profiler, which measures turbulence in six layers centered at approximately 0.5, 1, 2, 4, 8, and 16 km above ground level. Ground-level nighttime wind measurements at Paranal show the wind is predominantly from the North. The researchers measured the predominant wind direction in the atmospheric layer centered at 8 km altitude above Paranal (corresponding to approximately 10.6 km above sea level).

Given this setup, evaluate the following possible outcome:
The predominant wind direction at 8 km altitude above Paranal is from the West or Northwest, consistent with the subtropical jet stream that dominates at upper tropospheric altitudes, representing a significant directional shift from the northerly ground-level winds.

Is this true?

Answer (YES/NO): YES